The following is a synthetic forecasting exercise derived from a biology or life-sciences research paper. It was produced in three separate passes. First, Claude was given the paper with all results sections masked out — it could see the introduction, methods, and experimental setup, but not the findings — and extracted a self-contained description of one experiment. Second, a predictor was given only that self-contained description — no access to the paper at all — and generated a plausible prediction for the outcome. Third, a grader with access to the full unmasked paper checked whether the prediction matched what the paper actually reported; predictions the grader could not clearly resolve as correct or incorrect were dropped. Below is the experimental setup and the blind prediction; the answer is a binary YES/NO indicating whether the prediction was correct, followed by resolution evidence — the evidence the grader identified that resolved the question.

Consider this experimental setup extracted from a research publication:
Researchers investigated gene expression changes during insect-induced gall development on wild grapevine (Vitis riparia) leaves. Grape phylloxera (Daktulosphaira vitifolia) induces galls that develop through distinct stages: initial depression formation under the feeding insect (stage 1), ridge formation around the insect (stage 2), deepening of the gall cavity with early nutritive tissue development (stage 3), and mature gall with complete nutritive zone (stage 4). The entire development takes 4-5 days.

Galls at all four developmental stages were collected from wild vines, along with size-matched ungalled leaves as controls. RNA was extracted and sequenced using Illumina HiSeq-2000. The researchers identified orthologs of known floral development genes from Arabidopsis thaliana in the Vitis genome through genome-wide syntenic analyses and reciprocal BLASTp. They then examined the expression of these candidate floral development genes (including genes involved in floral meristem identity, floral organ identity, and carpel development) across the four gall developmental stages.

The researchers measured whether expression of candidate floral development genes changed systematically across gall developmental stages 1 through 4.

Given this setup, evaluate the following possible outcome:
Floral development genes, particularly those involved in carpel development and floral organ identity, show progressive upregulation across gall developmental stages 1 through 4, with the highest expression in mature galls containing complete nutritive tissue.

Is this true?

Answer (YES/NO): YES